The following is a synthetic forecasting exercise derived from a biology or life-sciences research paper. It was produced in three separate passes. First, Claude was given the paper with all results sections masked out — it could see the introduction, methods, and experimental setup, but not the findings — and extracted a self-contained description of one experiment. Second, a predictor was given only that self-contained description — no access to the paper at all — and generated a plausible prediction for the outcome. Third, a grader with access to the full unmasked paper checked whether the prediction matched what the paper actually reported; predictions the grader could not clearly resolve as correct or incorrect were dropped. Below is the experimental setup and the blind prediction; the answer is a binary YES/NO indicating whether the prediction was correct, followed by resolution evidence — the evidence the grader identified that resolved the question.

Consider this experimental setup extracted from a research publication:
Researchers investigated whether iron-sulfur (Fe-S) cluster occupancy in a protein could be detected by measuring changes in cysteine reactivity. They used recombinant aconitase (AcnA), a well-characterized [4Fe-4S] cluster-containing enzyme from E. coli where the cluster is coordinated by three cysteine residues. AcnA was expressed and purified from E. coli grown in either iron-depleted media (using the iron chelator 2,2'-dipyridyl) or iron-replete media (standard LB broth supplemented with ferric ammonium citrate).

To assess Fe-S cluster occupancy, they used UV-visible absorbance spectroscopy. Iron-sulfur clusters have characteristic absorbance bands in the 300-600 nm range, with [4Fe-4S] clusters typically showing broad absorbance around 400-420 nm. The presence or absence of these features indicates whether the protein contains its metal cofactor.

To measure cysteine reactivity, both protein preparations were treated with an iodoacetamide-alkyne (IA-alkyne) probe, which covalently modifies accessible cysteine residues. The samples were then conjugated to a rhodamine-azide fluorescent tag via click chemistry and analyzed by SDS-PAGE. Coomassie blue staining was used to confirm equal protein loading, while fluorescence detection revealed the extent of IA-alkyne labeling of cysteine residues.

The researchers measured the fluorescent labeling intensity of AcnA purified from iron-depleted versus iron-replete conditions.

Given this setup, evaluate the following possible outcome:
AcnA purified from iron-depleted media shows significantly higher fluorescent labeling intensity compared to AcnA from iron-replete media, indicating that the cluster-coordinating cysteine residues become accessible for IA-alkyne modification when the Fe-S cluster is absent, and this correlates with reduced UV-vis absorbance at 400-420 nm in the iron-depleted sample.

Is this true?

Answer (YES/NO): YES